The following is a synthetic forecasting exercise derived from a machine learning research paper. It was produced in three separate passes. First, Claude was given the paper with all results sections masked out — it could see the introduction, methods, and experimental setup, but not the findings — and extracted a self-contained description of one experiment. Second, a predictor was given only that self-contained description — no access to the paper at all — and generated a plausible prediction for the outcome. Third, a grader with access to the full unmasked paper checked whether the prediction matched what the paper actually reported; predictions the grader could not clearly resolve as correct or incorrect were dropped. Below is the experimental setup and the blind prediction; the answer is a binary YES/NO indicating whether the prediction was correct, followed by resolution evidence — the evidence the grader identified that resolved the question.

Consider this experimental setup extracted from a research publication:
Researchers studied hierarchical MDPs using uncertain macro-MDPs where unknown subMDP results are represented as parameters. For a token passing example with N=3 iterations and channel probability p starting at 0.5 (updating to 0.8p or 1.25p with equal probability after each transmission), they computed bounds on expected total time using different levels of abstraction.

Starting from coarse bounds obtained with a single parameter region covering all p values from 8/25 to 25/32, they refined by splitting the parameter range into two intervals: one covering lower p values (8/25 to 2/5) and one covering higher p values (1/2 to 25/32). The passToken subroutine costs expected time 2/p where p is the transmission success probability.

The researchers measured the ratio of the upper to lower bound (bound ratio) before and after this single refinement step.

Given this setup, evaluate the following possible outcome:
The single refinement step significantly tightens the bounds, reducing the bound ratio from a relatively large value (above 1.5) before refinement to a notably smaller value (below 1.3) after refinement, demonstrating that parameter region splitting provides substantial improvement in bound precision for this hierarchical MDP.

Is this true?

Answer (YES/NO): NO